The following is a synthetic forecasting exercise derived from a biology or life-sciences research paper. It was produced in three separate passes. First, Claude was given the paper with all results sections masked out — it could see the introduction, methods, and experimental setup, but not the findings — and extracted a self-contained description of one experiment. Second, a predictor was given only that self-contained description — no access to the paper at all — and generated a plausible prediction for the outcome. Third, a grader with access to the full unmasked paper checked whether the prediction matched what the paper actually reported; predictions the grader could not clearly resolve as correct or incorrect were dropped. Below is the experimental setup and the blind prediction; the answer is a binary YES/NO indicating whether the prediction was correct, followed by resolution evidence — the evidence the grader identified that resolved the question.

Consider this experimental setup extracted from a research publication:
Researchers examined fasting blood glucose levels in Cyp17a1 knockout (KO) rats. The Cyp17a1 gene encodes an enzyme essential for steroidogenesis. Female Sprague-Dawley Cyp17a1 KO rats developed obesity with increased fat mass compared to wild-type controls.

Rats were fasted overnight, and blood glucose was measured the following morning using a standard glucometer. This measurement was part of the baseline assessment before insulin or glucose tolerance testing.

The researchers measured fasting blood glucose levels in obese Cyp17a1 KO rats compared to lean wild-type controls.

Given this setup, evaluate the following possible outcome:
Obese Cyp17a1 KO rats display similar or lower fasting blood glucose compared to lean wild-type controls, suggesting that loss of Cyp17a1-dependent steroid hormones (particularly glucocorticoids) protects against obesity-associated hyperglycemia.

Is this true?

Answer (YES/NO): NO